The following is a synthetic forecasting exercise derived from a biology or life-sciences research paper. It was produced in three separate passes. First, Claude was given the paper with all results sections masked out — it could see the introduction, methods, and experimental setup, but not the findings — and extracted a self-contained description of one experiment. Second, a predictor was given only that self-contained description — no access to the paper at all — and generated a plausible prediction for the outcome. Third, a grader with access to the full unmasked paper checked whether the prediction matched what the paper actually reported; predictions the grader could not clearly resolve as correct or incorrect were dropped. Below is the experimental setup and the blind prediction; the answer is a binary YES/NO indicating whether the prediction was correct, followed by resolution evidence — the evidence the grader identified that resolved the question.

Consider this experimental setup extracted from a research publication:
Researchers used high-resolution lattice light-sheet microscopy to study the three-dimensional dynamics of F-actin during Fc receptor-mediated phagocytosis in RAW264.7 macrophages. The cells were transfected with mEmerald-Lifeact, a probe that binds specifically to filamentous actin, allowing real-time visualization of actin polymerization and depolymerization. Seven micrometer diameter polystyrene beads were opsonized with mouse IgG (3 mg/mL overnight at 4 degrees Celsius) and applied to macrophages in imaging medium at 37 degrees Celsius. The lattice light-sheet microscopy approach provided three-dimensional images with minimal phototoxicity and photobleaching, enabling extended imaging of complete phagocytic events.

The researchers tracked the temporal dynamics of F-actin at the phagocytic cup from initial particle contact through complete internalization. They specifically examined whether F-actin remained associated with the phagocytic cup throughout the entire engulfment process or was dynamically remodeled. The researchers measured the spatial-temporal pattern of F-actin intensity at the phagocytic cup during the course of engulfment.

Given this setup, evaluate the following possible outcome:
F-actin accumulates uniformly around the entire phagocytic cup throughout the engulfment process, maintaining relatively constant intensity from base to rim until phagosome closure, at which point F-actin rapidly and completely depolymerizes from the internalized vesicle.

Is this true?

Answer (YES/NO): NO